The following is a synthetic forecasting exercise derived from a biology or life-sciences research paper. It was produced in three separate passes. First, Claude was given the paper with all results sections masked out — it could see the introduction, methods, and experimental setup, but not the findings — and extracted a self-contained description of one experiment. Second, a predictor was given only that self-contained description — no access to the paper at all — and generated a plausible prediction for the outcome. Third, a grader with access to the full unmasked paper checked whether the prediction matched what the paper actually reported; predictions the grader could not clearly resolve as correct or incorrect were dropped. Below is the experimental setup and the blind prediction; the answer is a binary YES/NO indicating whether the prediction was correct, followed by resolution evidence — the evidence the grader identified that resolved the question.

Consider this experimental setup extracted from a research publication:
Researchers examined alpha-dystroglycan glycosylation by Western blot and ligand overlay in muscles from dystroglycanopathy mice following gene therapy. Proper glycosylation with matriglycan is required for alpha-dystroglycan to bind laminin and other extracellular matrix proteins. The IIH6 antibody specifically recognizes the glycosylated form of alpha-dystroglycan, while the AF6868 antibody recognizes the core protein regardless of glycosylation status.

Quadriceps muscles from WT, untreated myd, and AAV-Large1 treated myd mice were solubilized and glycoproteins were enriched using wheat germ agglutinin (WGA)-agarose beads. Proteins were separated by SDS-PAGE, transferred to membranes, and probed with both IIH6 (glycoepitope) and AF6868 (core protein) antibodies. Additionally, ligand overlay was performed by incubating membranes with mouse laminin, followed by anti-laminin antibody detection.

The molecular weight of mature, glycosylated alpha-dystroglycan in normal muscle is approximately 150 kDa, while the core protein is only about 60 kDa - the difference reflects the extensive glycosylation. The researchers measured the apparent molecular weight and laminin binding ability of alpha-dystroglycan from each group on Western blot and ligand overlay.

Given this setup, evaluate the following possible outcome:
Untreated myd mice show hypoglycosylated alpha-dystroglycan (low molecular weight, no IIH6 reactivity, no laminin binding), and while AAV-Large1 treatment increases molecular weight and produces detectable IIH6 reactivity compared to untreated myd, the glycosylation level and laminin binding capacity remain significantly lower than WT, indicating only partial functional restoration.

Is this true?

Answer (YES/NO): NO